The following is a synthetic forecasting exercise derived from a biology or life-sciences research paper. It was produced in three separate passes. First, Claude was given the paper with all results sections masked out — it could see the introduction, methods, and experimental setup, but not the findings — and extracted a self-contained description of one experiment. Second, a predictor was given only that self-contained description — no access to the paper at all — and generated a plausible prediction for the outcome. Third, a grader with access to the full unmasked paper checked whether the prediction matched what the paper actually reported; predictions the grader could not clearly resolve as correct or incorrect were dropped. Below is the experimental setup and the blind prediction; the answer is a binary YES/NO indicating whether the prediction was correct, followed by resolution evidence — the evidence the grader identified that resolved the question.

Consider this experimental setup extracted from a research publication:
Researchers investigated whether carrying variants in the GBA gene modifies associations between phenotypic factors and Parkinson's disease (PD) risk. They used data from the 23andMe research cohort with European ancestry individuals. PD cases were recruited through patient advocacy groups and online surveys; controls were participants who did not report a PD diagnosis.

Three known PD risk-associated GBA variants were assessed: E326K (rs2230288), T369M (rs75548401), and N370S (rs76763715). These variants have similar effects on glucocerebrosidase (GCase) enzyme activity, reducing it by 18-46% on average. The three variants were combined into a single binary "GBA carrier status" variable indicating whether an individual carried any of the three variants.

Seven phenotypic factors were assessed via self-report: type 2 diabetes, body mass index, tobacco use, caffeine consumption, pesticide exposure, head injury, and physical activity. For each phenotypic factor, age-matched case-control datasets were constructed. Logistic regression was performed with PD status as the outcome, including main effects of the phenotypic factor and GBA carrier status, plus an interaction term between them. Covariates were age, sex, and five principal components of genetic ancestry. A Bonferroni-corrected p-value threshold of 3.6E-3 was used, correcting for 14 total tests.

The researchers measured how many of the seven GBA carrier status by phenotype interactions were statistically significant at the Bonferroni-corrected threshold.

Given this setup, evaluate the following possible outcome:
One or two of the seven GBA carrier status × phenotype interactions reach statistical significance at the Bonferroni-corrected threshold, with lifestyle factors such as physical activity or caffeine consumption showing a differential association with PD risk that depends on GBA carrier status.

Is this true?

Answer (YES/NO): NO